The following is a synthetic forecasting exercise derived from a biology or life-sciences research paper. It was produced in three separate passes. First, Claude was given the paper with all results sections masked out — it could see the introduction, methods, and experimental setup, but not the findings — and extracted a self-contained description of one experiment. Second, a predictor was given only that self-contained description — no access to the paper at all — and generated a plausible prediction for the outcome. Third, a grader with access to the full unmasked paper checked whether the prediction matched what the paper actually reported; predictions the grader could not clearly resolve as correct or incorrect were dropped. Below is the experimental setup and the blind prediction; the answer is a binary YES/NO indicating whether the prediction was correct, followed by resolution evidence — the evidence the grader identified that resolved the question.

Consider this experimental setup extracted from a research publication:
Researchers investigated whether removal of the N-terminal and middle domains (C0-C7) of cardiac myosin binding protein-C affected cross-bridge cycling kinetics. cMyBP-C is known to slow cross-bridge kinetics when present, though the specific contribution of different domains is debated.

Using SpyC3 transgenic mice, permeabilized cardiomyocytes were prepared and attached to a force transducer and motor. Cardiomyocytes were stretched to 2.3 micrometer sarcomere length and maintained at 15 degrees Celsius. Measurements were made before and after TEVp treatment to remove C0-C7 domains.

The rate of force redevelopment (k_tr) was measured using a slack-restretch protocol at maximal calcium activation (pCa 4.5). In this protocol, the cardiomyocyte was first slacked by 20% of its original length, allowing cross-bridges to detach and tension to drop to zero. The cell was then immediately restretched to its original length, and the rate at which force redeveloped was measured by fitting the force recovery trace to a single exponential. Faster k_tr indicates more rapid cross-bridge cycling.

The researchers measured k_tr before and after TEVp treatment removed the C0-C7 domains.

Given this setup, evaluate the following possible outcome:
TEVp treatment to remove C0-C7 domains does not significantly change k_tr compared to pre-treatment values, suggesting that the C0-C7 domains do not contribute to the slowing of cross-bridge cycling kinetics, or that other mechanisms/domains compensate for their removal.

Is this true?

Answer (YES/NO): NO